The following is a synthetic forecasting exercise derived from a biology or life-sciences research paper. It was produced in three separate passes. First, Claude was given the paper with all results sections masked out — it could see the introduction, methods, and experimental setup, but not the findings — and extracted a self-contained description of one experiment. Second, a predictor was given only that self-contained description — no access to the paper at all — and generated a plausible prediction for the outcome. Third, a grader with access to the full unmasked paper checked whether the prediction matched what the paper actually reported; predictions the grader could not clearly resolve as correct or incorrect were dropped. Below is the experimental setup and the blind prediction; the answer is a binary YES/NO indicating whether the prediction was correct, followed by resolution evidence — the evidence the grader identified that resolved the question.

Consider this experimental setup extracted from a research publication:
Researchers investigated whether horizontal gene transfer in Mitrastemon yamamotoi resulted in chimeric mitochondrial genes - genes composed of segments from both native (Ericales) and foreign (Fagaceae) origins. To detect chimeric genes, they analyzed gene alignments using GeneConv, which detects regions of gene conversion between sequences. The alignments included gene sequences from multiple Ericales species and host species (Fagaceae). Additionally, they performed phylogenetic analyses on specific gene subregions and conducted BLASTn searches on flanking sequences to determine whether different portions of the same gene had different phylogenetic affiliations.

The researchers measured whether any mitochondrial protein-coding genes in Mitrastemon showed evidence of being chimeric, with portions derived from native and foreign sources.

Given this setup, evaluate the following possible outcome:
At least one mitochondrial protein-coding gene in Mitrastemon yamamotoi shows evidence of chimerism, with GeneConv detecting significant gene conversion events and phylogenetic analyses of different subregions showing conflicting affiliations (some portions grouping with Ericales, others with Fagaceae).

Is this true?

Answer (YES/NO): YES